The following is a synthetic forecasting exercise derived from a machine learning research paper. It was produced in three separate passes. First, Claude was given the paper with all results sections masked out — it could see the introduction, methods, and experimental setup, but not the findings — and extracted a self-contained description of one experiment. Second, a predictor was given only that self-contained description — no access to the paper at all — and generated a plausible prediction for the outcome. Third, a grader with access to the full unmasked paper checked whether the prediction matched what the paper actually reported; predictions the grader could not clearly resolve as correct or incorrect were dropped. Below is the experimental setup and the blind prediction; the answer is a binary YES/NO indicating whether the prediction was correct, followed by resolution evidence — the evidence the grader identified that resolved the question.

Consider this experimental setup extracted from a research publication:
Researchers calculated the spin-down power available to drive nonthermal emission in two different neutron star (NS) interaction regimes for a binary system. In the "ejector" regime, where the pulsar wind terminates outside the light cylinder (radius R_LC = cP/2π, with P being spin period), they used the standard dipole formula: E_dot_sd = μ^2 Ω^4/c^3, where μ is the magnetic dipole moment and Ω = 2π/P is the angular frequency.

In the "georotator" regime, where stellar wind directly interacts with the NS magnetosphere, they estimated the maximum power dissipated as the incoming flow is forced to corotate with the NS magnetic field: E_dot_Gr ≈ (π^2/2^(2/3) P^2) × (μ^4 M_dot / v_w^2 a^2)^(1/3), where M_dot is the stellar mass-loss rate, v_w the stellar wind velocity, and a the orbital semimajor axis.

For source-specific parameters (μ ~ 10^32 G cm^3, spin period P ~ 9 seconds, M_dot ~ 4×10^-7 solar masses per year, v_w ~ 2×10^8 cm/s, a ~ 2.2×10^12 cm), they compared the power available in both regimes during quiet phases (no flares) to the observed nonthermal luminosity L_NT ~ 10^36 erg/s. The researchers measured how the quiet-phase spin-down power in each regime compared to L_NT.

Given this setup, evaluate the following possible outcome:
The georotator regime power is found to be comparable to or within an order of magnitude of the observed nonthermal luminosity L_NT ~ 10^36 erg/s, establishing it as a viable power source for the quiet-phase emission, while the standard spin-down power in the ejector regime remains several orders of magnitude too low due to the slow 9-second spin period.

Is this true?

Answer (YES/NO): NO